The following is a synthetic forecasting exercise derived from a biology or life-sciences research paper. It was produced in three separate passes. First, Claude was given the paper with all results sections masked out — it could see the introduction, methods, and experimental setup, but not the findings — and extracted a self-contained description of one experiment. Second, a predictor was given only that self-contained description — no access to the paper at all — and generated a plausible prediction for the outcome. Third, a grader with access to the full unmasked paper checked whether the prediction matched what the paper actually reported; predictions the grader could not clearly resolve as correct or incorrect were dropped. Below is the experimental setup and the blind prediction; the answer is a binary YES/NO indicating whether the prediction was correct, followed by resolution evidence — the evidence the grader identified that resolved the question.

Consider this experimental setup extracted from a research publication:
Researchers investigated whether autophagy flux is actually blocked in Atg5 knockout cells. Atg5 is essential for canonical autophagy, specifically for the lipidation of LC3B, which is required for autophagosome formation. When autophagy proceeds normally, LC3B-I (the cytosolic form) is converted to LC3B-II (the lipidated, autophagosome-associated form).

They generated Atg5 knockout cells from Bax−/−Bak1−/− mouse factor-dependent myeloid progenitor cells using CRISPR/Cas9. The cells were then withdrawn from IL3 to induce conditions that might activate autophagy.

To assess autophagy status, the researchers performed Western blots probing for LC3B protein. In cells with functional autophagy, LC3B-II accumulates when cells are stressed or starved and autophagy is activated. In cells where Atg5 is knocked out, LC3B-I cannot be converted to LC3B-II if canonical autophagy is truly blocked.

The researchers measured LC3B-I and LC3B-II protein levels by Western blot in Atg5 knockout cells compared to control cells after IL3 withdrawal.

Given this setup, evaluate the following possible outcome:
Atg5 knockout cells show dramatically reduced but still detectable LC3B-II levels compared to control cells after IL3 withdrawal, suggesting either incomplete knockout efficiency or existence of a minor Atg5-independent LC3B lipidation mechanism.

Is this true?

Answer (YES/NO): YES